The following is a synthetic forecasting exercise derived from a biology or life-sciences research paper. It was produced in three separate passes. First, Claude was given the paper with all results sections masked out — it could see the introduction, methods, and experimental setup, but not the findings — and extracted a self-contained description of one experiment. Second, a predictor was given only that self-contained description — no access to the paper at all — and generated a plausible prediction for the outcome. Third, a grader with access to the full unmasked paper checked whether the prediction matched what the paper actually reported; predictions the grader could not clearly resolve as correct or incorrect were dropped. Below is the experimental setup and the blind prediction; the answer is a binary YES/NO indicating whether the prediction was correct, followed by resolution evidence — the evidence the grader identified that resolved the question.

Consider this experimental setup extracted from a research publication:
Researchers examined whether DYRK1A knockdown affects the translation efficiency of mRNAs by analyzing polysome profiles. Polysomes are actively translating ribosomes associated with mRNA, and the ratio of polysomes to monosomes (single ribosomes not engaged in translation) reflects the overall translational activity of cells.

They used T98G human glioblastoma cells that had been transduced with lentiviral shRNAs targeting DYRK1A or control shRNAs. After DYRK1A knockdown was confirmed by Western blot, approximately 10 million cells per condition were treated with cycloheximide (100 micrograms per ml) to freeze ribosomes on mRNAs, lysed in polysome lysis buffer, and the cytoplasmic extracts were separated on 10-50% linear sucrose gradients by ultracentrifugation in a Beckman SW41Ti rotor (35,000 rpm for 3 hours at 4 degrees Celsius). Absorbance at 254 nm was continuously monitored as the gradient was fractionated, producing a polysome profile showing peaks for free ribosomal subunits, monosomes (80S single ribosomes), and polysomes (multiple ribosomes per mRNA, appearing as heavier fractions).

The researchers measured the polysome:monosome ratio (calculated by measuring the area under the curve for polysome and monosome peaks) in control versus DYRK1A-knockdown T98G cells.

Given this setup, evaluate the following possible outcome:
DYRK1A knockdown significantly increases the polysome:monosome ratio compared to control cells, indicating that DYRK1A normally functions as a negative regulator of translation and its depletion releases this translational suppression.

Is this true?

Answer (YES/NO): NO